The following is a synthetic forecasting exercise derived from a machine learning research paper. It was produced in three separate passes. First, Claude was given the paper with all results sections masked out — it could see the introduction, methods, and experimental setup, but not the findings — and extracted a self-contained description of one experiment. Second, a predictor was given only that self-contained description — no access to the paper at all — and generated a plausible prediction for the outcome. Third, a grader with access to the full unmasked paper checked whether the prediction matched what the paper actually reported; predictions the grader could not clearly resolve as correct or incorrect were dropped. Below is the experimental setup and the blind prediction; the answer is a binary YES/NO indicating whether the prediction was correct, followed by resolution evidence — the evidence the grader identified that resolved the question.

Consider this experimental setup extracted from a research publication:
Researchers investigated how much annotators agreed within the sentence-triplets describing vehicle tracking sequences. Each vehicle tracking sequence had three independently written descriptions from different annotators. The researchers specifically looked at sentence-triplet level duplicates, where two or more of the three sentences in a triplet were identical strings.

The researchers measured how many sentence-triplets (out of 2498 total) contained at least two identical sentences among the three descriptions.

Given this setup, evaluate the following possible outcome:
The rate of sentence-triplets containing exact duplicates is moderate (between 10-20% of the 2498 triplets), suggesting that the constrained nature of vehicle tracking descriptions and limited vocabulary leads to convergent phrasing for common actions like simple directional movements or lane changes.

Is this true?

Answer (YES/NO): NO